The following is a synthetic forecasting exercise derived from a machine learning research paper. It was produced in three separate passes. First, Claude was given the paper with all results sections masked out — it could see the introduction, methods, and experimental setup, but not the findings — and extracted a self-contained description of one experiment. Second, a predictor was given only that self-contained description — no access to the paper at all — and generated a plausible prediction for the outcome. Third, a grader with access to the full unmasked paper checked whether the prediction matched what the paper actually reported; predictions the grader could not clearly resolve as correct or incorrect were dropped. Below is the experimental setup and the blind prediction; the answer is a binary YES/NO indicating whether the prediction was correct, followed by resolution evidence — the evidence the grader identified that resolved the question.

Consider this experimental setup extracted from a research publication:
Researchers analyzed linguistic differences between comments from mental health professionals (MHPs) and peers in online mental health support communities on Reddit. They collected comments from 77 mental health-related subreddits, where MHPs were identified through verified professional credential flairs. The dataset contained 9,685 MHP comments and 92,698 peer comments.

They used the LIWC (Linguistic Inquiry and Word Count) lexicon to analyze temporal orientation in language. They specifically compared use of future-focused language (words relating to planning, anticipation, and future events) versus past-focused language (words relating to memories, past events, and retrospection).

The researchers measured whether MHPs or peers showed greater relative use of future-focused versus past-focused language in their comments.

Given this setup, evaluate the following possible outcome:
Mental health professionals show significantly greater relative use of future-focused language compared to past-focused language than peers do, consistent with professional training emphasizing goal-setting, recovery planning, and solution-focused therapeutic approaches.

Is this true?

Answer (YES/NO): YES